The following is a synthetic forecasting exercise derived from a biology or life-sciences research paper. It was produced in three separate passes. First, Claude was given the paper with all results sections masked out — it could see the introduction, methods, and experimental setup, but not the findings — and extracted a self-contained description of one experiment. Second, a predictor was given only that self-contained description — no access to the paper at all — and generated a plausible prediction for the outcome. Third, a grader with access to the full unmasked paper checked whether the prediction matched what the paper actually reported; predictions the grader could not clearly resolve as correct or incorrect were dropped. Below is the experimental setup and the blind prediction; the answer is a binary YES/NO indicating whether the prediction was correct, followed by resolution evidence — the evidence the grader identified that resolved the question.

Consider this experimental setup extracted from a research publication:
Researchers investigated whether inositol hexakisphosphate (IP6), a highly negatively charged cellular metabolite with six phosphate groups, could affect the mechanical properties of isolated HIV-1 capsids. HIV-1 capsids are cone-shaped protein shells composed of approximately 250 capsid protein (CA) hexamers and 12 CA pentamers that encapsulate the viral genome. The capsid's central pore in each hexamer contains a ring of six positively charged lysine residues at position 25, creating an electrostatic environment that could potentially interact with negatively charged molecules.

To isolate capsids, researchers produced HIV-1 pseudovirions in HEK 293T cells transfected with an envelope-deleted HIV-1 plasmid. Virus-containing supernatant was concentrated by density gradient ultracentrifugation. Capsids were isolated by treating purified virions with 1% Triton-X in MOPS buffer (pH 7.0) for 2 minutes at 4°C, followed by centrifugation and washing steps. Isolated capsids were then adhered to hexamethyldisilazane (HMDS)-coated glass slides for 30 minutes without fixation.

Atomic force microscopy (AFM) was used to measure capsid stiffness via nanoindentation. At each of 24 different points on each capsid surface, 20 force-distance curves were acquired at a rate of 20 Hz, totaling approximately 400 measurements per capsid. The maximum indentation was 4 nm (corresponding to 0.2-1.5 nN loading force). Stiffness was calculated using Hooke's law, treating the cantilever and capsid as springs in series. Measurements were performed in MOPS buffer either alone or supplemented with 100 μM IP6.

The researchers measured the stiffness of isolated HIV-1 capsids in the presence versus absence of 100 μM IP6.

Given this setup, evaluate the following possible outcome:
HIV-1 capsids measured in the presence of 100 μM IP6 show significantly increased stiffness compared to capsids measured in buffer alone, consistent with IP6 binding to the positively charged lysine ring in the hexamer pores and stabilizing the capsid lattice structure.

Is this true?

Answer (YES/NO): YES